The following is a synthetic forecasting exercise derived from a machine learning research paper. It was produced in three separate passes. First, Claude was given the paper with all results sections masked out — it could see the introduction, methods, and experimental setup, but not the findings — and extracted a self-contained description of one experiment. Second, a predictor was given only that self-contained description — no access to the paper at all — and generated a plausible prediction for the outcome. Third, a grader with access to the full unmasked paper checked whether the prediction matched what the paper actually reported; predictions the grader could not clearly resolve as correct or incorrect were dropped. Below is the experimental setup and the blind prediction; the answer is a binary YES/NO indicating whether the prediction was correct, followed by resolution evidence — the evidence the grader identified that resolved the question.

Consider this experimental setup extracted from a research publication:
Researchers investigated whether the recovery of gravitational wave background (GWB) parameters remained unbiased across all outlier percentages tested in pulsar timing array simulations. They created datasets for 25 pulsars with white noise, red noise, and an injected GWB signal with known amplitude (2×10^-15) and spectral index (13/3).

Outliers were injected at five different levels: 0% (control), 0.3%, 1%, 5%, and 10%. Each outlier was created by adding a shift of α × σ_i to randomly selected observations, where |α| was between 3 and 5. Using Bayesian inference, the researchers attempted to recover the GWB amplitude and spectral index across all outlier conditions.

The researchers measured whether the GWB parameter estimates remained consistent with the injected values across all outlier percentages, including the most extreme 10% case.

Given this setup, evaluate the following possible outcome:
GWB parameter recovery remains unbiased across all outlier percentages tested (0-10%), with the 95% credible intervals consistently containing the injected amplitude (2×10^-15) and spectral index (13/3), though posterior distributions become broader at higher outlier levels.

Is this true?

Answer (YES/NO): YES